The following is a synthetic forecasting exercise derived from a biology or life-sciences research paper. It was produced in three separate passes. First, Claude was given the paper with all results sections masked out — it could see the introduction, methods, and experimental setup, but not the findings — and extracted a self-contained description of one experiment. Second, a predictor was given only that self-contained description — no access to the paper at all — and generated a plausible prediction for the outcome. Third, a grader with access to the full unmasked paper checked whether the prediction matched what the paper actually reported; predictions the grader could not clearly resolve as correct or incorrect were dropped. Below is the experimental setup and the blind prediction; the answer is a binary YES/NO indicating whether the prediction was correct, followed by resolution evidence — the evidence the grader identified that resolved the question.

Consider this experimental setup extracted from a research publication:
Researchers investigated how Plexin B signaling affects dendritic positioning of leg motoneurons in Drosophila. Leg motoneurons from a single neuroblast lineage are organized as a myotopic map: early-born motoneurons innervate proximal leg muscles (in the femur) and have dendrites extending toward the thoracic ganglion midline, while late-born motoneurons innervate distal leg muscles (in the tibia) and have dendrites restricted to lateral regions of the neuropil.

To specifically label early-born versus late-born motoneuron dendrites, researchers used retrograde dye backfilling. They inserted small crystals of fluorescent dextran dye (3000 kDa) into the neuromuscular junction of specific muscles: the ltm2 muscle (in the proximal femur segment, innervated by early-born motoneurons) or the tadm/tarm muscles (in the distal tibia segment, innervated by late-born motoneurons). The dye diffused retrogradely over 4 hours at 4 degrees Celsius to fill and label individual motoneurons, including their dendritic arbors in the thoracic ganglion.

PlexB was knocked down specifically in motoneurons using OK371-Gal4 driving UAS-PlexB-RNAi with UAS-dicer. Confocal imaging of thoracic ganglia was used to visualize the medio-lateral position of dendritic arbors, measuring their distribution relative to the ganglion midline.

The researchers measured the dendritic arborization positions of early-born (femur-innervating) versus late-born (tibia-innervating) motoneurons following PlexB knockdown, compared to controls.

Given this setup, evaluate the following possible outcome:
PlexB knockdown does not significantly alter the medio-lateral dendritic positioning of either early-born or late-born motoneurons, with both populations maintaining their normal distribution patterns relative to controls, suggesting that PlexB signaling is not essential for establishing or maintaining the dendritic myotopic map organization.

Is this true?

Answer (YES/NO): NO